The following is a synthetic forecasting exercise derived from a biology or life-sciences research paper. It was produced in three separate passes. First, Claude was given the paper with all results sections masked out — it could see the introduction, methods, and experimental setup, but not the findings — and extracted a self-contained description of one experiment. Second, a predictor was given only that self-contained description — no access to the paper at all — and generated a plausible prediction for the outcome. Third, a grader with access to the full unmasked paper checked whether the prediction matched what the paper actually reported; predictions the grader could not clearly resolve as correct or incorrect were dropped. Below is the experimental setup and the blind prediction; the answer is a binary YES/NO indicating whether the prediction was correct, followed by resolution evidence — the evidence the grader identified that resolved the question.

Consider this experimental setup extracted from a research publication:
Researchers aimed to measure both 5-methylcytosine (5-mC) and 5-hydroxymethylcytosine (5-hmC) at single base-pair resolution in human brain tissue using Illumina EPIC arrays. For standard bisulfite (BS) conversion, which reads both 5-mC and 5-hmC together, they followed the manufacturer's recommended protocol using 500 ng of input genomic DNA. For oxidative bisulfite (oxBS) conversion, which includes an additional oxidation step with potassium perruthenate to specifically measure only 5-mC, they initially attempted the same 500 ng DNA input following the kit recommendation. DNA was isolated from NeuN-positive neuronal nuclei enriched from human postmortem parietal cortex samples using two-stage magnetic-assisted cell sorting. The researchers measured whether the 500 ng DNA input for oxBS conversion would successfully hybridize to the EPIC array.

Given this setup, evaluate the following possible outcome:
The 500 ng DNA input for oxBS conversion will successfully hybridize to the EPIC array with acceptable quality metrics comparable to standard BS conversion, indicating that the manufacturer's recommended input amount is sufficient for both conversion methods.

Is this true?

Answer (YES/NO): NO